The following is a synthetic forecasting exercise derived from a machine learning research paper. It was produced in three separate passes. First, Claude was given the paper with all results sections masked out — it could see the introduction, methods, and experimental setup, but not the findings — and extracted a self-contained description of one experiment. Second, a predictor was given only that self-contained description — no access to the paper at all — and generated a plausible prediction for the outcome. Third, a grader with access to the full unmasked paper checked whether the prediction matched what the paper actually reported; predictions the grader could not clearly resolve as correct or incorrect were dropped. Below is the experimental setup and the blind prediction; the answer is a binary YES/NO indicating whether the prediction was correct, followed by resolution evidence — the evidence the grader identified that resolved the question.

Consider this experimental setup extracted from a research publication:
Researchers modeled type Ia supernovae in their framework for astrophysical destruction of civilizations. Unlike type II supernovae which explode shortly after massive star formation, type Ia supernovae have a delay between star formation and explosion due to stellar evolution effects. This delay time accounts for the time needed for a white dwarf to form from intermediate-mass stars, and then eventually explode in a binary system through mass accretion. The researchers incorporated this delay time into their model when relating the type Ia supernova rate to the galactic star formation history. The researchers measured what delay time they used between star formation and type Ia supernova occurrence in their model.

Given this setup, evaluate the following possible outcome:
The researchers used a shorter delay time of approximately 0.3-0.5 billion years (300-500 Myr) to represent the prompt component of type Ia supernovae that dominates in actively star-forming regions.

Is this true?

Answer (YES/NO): NO